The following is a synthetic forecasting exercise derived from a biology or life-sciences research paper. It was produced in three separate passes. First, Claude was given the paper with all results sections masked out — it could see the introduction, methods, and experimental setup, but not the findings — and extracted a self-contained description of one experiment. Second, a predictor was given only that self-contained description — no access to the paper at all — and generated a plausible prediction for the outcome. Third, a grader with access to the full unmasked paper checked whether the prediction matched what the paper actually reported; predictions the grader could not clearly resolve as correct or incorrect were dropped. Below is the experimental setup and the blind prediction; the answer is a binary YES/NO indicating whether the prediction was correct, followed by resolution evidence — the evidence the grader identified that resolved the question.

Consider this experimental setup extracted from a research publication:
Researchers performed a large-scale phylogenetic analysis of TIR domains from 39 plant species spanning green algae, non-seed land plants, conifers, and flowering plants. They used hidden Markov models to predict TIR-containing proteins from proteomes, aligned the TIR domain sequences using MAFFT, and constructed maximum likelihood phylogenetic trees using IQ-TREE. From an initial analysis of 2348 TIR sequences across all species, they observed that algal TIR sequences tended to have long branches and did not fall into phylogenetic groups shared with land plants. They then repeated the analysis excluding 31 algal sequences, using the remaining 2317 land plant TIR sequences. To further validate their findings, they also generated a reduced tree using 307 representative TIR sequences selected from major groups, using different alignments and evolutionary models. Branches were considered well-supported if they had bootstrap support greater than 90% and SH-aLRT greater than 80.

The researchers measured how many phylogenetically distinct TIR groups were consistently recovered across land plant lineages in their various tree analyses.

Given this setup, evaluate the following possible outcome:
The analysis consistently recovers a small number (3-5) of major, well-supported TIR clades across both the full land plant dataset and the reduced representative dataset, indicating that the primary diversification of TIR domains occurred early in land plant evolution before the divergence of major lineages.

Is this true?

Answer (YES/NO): NO